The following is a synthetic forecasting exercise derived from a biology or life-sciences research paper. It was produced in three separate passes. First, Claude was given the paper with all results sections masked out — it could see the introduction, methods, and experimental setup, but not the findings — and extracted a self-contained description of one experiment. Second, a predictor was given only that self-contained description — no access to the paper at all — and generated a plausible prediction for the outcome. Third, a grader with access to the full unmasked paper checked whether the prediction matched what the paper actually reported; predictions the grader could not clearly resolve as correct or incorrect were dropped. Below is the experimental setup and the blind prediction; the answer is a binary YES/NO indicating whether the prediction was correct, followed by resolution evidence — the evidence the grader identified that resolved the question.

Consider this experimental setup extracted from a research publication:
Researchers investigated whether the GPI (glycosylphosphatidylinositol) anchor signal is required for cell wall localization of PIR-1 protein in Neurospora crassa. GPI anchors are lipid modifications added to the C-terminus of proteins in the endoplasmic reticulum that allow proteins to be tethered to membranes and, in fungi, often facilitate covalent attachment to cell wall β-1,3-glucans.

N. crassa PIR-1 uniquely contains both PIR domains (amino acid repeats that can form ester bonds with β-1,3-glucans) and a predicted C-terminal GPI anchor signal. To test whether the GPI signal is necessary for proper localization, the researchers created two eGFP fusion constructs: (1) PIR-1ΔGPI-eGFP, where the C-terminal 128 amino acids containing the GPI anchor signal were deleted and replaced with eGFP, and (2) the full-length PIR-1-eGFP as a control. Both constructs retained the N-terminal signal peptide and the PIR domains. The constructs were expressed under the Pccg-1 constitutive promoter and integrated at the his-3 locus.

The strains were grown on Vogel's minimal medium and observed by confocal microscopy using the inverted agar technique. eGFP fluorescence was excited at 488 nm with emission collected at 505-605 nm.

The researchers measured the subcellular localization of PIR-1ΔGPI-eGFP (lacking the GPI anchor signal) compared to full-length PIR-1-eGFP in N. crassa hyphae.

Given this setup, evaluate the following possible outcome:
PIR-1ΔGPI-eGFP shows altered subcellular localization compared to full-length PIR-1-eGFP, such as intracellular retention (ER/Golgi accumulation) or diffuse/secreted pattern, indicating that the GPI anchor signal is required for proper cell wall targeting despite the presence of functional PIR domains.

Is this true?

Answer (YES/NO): NO